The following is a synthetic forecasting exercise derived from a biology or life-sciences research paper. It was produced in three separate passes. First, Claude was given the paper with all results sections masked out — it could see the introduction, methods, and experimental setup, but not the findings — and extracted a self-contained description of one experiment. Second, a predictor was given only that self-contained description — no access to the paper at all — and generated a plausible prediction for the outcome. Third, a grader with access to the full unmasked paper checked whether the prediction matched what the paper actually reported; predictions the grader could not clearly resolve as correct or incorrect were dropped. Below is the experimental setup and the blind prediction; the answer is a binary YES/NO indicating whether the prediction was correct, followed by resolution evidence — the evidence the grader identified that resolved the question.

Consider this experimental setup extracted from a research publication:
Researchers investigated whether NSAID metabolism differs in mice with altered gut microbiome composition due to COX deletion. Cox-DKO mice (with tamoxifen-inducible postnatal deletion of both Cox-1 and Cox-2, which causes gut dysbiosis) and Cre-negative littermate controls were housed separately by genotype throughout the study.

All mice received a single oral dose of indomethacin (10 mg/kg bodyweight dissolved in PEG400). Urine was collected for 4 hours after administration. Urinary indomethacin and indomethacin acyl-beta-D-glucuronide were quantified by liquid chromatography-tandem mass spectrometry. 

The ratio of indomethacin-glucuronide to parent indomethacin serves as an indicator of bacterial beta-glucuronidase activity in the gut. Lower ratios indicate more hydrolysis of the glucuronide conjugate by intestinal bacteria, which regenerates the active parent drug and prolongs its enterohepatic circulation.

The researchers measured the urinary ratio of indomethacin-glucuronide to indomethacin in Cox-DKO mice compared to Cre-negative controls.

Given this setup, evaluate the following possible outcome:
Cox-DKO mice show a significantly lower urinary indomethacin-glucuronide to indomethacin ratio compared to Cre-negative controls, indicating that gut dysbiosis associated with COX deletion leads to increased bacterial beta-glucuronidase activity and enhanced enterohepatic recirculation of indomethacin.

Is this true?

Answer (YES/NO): NO